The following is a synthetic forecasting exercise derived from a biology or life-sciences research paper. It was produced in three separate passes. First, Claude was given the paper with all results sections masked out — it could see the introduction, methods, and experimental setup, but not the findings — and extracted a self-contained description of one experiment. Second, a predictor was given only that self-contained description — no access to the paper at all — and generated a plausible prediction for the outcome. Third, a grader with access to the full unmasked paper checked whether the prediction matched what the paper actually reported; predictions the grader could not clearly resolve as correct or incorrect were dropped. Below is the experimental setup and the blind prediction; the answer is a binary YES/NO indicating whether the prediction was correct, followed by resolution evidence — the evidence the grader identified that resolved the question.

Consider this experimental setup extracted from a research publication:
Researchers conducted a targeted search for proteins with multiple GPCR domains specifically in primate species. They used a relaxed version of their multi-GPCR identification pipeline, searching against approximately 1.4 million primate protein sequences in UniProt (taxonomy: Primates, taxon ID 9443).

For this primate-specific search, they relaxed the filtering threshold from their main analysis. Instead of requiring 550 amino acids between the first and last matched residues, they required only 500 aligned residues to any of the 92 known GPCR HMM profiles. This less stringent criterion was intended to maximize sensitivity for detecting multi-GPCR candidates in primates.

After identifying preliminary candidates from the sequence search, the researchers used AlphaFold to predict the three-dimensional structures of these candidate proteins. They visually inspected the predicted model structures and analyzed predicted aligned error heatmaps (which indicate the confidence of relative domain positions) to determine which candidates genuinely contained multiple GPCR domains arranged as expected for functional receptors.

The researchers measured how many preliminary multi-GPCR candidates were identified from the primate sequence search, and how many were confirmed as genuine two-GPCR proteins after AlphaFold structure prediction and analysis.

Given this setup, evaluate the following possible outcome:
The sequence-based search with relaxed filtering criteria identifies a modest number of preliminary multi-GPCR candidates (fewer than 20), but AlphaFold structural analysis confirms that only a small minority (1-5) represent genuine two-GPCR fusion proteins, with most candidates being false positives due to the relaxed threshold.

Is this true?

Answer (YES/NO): NO